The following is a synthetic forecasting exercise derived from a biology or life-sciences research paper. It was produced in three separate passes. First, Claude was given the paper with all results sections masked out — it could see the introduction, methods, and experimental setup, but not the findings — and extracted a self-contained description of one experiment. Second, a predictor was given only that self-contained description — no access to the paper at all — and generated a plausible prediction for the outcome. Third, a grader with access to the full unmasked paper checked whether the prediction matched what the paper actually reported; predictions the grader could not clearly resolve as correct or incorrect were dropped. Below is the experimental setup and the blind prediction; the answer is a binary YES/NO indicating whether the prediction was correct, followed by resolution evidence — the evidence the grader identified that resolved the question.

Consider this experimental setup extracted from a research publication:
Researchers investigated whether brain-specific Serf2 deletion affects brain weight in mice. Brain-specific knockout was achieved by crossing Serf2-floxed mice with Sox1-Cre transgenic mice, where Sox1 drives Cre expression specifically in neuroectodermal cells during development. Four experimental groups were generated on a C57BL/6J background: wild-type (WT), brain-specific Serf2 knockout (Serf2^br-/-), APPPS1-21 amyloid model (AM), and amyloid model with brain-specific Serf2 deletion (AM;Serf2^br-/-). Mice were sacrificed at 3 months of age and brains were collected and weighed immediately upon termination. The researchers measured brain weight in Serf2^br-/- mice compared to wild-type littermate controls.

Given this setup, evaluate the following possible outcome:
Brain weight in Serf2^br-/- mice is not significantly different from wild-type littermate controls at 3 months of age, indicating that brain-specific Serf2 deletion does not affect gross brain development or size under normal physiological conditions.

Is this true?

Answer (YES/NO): NO